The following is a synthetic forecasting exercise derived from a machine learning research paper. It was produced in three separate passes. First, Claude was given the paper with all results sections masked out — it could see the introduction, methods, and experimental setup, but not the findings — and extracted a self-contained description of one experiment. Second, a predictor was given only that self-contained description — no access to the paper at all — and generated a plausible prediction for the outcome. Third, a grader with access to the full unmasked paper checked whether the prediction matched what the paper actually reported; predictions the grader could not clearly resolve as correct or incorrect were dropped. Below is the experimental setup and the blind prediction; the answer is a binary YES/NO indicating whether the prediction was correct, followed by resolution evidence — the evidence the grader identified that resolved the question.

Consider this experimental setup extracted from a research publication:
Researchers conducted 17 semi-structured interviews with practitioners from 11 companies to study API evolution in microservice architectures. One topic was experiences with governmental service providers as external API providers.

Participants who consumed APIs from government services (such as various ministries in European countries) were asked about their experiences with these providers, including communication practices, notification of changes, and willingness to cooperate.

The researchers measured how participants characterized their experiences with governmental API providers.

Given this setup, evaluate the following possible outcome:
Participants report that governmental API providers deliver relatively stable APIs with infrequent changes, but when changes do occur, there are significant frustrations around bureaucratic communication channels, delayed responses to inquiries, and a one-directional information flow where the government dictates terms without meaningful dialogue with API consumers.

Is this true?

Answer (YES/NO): NO